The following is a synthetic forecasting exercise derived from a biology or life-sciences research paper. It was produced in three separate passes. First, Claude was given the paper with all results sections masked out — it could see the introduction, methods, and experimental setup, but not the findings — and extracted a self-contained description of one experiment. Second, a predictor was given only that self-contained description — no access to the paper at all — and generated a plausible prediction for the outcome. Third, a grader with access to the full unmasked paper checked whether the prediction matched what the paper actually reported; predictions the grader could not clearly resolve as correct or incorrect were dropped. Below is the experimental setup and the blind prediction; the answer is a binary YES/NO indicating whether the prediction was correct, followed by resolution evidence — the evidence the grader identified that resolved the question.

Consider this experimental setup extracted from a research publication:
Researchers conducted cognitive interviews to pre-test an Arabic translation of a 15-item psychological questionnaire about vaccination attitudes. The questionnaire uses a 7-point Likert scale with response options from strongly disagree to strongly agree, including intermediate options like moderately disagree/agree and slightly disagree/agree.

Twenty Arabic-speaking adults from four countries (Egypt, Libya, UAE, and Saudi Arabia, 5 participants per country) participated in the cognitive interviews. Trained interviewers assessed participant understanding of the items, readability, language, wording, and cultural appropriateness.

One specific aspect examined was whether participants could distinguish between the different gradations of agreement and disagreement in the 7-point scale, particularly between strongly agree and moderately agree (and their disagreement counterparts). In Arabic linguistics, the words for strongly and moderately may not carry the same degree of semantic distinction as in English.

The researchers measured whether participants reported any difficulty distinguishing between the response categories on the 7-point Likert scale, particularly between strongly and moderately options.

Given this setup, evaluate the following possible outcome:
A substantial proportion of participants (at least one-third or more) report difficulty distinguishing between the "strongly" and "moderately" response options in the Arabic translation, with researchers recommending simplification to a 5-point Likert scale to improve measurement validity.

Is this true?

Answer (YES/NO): NO